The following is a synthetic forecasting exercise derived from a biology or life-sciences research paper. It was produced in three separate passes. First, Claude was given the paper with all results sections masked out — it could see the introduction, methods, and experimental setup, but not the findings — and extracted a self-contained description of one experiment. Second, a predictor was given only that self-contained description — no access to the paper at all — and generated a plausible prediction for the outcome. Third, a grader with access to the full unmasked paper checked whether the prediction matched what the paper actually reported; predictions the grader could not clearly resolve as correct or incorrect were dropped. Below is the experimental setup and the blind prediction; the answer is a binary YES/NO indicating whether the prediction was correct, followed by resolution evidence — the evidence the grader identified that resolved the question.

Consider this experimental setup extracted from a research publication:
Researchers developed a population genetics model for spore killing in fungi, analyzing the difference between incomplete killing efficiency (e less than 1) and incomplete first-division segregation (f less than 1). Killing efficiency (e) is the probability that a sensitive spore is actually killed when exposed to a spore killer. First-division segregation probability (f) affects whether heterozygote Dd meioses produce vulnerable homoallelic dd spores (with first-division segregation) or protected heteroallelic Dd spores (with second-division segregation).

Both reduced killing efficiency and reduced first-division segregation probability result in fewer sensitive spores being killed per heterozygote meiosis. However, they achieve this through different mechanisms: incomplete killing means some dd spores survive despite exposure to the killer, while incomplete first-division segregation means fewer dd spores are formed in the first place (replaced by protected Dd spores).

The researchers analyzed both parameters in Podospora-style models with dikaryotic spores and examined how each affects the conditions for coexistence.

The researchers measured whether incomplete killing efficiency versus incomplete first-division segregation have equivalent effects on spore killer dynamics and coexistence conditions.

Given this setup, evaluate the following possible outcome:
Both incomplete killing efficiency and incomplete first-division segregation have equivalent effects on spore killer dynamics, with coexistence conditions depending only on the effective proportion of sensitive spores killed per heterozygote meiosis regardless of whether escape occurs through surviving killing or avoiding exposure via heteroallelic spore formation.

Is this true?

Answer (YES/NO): NO